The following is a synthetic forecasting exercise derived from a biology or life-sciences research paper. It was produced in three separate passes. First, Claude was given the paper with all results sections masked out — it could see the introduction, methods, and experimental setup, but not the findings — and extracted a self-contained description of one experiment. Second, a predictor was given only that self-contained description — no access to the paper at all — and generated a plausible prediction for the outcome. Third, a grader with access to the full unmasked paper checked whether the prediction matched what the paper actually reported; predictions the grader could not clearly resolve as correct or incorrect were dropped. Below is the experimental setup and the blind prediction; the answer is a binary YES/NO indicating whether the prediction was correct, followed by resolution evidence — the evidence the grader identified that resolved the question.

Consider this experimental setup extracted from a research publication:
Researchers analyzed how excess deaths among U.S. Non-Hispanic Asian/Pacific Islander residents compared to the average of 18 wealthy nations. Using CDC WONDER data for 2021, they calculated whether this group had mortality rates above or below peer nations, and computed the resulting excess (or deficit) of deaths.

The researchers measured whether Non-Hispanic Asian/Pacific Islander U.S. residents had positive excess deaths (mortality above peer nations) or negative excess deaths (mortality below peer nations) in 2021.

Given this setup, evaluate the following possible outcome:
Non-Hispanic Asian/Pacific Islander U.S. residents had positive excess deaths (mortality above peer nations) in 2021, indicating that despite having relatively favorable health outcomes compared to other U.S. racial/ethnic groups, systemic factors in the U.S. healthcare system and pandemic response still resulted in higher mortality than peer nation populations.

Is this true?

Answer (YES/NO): NO